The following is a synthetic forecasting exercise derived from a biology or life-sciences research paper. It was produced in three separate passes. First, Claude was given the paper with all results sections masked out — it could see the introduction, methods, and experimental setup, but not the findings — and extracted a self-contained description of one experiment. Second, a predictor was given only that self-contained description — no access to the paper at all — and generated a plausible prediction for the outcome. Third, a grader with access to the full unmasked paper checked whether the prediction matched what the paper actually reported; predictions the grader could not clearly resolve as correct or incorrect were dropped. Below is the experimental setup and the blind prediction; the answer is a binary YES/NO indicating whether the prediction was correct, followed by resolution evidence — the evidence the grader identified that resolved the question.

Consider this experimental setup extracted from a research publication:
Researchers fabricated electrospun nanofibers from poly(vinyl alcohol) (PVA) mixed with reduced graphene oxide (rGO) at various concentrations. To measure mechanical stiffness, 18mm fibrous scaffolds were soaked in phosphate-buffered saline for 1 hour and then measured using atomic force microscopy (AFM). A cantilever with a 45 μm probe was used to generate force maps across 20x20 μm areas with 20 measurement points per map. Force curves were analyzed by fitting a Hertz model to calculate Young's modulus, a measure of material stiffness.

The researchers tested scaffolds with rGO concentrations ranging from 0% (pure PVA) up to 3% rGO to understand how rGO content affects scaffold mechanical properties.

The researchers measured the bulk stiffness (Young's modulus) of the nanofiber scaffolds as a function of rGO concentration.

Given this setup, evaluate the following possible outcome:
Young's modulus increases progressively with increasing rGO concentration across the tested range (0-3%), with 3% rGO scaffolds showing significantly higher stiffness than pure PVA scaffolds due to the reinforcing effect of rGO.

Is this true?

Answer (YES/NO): NO